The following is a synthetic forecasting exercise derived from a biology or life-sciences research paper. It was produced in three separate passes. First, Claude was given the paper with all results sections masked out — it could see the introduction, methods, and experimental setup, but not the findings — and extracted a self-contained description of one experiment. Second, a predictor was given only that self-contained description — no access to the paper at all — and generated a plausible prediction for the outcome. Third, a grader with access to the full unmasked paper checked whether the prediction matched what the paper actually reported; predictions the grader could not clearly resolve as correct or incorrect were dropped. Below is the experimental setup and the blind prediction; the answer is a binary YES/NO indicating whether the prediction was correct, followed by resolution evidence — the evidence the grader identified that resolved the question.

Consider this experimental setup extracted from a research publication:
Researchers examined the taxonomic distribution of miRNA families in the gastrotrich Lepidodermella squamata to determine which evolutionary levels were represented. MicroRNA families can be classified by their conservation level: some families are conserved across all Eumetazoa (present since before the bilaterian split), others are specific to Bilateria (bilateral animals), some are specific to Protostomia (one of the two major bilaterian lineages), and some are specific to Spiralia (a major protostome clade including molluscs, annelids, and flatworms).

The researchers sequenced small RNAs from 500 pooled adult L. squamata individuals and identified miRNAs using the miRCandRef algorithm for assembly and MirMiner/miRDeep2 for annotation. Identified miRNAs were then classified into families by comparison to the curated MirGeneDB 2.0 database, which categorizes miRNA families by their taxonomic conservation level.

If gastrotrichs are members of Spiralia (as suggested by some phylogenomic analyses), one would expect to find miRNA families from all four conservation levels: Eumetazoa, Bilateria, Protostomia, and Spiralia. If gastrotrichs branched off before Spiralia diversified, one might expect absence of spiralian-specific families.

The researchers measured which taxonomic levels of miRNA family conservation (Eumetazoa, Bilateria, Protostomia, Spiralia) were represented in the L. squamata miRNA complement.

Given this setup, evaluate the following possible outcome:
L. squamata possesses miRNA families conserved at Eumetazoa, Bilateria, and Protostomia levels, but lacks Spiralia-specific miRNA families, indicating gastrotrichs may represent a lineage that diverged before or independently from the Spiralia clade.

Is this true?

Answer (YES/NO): NO